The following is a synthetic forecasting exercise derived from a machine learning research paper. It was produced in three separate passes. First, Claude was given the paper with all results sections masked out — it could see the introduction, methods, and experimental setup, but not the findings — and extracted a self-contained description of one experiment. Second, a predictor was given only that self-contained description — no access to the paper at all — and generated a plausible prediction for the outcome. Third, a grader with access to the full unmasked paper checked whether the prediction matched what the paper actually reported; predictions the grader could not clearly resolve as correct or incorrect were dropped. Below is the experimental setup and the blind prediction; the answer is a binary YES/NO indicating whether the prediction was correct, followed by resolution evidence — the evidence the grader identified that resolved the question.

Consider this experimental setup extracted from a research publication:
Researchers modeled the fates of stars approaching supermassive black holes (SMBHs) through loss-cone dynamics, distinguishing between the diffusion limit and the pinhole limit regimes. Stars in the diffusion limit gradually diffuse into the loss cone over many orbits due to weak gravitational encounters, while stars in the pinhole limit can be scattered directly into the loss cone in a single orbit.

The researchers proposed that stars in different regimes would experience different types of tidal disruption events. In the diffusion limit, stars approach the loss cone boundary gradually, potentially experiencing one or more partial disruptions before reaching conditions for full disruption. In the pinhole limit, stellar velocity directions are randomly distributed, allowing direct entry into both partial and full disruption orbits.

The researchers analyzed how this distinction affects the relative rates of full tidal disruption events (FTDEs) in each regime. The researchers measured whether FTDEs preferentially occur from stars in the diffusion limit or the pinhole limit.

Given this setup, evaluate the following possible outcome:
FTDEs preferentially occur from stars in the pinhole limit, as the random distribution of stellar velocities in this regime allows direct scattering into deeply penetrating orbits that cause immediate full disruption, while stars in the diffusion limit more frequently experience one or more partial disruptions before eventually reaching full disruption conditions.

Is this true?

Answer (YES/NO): YES